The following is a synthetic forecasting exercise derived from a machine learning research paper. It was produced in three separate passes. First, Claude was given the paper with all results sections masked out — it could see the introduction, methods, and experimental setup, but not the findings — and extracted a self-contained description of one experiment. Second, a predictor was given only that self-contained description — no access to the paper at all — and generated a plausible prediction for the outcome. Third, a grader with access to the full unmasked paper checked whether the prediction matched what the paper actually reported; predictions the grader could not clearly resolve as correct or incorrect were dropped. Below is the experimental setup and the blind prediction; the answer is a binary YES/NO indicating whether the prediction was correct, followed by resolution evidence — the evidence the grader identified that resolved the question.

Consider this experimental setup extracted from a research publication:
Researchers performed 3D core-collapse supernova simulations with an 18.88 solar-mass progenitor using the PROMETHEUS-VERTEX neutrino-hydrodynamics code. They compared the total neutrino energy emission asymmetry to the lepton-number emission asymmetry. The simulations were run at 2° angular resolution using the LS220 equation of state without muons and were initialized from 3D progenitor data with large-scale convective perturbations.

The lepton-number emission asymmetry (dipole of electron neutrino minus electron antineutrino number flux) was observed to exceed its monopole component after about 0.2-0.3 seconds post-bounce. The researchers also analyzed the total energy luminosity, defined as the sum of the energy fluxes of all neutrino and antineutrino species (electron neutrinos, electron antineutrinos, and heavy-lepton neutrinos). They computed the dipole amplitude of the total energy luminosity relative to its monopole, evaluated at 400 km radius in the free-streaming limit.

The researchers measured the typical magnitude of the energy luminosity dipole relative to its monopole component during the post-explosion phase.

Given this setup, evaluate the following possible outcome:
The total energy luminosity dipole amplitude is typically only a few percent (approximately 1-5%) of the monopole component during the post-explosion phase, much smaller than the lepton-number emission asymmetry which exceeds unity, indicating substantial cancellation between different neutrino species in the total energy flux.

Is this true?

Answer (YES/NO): YES